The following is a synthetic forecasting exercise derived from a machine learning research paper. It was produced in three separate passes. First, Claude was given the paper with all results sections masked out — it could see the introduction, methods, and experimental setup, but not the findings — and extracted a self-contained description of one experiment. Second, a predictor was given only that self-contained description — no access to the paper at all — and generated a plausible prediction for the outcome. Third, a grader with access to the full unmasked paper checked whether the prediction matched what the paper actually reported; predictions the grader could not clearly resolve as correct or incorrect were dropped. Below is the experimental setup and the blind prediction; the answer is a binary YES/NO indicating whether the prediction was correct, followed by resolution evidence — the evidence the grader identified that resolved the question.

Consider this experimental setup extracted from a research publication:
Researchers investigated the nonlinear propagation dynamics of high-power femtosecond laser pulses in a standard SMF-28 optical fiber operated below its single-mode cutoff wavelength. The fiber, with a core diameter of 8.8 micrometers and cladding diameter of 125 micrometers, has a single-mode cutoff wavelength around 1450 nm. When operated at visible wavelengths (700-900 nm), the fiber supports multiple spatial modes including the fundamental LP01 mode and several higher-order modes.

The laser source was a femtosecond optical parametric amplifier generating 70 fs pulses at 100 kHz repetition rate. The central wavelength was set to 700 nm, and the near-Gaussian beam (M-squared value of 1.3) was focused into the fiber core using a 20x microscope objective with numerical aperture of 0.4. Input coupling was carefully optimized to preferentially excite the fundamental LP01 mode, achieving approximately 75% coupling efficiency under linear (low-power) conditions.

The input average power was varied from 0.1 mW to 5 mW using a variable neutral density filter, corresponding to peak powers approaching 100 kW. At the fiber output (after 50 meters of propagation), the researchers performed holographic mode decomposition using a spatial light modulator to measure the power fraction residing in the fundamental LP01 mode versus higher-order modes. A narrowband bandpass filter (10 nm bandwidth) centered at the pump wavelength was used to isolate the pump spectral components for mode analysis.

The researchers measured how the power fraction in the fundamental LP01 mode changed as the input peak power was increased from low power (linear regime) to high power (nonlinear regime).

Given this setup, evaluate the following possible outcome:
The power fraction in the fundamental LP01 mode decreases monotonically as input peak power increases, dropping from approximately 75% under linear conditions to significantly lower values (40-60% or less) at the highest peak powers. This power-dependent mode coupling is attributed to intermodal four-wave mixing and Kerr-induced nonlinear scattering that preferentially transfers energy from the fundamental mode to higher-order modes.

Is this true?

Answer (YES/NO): NO